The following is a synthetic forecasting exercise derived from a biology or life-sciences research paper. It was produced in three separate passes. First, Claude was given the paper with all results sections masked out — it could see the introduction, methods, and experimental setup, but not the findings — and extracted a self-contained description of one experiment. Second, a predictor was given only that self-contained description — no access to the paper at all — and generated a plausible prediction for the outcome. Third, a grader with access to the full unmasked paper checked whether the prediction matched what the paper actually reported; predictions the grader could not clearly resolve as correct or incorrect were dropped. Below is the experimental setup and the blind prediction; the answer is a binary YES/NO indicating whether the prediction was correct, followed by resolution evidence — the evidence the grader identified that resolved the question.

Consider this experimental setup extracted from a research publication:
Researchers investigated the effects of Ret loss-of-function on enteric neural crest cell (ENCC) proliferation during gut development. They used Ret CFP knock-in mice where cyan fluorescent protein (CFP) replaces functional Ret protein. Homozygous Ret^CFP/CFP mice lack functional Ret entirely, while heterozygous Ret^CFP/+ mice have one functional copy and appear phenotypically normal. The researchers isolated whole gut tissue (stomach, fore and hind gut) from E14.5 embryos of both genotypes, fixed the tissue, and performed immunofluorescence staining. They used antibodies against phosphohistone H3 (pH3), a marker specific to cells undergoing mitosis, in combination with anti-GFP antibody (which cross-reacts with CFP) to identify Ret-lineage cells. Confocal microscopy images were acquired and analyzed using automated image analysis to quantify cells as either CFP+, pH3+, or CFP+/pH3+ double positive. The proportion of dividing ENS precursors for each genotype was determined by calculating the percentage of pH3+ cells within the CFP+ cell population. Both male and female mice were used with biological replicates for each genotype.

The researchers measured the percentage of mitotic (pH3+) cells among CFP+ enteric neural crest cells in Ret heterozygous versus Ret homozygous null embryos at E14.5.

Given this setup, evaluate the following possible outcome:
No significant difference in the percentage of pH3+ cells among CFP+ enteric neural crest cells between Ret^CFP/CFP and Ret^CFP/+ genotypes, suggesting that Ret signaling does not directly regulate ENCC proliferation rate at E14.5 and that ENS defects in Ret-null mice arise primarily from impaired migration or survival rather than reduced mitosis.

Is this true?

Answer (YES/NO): NO